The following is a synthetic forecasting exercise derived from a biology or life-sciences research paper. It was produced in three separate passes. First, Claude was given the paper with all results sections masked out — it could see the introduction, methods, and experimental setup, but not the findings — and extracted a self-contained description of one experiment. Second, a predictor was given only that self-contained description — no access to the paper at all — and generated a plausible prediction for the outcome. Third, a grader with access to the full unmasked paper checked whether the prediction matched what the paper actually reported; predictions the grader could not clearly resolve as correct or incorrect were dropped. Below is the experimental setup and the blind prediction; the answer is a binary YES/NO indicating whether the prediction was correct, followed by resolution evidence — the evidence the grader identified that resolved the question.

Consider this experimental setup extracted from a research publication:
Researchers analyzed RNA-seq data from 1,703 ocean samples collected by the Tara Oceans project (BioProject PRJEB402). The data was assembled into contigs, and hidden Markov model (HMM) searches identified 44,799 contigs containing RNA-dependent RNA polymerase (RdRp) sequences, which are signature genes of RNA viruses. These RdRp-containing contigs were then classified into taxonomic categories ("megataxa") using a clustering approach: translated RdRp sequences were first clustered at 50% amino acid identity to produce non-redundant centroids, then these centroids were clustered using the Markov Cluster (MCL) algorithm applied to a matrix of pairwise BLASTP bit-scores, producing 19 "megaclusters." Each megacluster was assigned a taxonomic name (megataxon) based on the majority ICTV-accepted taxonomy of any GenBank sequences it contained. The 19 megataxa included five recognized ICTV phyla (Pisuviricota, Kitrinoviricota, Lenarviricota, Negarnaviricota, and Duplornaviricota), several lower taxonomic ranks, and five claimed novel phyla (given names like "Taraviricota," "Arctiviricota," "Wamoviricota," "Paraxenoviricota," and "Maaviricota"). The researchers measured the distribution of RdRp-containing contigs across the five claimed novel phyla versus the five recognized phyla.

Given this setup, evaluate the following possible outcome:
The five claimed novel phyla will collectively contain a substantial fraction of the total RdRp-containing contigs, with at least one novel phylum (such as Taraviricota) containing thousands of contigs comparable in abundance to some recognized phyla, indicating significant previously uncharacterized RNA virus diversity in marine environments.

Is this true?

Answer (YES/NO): NO